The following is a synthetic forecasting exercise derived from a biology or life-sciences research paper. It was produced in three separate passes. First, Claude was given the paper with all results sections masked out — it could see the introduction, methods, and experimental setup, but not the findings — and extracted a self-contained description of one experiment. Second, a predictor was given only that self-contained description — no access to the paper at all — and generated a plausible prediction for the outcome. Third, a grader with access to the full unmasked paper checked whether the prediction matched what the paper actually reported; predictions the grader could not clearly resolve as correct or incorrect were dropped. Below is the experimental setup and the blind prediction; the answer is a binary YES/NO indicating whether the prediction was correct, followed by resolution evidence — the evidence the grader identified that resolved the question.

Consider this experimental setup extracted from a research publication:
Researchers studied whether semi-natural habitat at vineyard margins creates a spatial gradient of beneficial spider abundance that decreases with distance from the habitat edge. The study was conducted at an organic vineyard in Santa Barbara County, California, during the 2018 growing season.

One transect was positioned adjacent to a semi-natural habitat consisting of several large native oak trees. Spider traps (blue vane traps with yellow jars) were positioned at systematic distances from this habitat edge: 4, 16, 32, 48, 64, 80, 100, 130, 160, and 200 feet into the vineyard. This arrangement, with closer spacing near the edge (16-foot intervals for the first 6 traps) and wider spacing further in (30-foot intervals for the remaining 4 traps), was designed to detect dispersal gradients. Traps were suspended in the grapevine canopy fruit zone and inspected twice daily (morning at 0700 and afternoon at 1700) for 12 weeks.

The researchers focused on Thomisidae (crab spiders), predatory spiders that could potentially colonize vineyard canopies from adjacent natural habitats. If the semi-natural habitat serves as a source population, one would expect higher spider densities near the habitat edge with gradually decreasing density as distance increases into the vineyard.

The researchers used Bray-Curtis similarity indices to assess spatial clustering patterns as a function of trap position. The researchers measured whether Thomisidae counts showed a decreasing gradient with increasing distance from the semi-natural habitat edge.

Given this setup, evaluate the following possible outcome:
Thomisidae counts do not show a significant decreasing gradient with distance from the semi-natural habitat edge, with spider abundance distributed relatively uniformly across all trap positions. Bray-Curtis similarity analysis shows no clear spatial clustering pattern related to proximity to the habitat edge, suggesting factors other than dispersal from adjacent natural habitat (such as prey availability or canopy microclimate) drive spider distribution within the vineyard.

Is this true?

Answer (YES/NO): NO